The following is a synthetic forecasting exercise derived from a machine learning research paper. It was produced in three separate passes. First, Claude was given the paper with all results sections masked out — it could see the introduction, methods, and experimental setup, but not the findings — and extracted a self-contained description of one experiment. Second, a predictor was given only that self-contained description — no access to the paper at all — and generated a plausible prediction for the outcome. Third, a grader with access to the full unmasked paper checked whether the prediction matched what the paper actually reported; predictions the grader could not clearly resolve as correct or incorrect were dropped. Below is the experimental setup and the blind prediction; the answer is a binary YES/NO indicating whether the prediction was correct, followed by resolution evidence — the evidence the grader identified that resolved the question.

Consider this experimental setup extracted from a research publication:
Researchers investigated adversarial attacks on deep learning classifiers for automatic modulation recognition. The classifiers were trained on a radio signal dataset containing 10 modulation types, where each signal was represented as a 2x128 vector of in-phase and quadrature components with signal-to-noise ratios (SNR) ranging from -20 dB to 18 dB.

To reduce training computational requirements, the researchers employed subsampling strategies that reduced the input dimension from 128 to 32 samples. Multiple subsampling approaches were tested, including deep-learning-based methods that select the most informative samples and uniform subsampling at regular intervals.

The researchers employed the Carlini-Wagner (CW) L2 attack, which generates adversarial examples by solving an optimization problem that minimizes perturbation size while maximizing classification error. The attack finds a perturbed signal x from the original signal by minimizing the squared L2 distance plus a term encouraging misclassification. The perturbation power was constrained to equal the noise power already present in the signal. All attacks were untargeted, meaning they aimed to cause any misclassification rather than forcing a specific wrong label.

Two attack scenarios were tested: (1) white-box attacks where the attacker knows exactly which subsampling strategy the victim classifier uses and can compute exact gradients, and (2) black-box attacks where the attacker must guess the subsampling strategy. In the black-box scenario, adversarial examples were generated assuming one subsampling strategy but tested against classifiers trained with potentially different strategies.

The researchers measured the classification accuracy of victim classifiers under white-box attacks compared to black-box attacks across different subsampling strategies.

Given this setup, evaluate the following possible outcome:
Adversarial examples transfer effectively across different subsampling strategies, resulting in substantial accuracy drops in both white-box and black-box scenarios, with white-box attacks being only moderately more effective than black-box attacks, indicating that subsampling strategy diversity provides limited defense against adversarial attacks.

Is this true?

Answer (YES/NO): NO